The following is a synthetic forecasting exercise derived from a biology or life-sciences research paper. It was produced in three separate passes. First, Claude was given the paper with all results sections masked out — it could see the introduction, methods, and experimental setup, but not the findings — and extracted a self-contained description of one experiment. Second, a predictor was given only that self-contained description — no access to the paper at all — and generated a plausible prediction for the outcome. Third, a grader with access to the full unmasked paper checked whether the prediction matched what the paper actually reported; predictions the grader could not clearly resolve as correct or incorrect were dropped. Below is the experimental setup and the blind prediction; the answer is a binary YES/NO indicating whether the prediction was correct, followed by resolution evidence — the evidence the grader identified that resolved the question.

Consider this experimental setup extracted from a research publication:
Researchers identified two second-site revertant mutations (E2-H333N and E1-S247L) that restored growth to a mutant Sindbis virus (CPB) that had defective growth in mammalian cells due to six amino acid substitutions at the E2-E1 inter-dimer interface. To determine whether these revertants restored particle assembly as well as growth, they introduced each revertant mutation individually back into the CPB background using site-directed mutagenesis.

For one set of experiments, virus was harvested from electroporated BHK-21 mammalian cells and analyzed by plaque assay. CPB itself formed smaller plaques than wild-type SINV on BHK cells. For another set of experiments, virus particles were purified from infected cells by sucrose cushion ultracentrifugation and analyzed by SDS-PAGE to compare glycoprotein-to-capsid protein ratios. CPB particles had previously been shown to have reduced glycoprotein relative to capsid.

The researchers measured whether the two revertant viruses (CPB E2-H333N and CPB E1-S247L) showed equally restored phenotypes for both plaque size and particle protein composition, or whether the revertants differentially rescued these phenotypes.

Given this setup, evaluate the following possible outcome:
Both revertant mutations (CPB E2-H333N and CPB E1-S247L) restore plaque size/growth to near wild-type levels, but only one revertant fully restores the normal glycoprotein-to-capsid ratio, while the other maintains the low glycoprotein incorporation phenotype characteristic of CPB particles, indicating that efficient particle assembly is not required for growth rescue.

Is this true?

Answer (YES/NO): NO